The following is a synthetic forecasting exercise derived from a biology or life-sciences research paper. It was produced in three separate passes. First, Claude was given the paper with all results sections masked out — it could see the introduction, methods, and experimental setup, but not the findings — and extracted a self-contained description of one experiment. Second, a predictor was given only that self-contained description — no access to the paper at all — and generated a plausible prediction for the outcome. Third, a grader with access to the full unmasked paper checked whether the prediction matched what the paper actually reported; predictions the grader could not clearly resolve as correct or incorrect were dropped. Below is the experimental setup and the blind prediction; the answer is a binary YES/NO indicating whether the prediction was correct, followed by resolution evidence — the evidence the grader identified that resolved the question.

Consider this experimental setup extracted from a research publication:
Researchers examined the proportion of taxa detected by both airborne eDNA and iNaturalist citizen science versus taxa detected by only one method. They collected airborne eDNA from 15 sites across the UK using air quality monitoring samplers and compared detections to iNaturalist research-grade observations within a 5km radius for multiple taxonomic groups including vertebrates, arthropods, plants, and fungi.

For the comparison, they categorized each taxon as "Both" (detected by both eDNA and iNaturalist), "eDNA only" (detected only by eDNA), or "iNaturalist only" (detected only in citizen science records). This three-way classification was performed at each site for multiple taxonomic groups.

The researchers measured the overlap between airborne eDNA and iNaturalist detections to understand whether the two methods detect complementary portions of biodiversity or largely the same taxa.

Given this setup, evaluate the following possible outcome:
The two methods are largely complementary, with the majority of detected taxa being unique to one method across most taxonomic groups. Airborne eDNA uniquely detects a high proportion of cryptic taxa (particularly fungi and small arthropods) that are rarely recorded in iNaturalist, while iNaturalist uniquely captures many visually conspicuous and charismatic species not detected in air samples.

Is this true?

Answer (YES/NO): NO